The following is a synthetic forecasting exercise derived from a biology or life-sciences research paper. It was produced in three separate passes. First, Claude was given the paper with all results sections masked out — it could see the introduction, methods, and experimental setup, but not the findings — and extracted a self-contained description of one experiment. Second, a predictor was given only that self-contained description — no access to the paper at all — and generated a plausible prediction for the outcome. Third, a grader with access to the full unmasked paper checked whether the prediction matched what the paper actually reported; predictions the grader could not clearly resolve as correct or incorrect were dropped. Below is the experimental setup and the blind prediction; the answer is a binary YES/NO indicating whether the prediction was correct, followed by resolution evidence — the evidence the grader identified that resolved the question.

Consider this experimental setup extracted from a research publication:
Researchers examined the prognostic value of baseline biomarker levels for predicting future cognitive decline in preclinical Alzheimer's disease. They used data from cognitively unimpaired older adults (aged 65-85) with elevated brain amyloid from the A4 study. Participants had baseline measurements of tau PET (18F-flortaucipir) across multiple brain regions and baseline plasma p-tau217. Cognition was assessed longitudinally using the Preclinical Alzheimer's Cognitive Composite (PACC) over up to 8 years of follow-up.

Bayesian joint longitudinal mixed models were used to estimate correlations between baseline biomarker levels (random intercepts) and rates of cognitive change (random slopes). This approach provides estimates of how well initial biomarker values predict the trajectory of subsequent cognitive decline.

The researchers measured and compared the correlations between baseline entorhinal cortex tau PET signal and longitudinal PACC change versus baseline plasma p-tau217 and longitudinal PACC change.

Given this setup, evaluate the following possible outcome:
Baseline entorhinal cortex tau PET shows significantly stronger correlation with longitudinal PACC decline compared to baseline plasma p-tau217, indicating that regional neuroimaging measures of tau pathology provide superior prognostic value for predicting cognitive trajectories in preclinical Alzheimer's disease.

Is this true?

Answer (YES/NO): NO